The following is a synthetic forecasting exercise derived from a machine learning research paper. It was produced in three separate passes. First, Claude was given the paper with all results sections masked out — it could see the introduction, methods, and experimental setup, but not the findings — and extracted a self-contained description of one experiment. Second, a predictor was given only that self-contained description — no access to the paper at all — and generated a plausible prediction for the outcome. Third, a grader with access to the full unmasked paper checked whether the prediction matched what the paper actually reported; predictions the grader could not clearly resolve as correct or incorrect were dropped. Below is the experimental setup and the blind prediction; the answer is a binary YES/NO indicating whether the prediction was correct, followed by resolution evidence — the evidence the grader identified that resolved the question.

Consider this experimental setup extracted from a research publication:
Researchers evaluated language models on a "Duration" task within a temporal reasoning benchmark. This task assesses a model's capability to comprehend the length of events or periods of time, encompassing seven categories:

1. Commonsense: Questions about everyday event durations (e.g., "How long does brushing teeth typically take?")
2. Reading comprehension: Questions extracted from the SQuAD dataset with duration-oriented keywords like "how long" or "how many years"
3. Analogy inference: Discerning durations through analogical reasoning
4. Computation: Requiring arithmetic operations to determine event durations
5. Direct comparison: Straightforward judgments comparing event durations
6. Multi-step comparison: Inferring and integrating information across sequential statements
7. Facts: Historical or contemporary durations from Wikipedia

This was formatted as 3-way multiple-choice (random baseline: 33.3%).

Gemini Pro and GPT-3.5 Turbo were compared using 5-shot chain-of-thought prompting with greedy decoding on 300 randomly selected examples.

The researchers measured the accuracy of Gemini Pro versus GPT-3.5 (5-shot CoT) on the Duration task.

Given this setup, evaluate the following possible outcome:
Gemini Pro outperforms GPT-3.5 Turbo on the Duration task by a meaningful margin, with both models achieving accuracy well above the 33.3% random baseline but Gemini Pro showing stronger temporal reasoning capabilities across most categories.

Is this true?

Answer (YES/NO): YES